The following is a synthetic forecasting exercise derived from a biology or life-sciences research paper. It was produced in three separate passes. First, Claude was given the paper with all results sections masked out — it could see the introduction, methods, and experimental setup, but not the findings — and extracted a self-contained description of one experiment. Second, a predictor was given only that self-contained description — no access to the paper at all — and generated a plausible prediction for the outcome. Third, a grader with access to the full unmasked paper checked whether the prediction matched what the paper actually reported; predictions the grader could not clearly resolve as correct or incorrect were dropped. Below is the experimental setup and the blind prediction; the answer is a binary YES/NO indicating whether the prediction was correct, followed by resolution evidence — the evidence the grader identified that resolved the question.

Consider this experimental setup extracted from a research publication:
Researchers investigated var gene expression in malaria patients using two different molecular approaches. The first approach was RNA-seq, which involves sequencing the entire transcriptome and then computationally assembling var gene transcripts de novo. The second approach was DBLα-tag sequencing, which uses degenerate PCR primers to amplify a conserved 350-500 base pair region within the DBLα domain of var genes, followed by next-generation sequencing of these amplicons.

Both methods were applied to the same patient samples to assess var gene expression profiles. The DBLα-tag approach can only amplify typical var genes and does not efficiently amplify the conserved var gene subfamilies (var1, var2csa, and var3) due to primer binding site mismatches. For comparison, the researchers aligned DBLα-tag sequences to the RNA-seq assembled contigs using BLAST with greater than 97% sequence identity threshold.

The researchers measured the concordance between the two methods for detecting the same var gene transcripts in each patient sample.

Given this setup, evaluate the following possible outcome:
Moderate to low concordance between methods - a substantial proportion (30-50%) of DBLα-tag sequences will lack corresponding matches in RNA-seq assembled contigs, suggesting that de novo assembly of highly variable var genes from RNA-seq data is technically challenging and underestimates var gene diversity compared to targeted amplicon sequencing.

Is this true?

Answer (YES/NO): NO